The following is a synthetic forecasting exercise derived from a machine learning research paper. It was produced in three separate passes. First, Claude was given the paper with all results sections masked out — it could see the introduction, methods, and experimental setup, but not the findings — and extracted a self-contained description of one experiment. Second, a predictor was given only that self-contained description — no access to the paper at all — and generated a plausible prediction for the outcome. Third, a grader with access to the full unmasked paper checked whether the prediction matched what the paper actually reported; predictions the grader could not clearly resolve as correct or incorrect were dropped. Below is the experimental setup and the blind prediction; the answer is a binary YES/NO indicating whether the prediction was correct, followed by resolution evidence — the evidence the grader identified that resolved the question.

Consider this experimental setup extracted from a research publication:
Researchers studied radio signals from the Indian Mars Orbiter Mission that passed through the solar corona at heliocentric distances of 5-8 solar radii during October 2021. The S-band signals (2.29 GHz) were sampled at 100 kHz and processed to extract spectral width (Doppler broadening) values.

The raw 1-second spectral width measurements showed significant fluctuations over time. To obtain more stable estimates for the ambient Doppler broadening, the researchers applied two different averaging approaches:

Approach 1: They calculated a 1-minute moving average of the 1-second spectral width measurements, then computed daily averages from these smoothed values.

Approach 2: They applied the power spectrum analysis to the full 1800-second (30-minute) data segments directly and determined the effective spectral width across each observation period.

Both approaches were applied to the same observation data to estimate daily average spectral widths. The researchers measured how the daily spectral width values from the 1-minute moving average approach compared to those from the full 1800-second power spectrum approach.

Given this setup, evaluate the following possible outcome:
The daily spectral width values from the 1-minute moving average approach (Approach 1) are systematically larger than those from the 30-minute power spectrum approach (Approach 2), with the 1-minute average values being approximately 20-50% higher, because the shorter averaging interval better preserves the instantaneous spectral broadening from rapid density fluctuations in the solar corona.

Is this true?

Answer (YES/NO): NO